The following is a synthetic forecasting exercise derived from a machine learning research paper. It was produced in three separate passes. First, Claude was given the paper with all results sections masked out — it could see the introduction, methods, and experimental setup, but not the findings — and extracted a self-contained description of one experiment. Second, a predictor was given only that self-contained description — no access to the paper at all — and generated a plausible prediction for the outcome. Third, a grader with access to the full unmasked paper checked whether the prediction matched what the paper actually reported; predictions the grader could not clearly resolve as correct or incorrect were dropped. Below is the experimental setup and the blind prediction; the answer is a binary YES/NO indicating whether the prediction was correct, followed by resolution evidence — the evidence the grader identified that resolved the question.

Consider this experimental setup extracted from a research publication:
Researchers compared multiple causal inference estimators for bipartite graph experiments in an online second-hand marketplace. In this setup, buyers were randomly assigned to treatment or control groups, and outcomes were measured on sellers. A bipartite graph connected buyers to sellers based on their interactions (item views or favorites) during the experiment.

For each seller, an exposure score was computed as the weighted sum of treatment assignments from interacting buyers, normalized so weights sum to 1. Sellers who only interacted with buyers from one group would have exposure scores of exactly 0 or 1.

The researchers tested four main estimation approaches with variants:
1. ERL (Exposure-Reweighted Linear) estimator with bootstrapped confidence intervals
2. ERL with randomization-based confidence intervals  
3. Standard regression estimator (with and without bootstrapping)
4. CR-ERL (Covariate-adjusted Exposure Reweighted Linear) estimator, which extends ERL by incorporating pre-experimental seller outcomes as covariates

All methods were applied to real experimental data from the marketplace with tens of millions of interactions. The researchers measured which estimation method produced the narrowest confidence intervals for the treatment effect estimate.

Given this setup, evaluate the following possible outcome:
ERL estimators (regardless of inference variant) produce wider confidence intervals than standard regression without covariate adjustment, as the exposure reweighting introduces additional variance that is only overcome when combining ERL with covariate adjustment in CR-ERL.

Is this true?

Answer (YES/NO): NO